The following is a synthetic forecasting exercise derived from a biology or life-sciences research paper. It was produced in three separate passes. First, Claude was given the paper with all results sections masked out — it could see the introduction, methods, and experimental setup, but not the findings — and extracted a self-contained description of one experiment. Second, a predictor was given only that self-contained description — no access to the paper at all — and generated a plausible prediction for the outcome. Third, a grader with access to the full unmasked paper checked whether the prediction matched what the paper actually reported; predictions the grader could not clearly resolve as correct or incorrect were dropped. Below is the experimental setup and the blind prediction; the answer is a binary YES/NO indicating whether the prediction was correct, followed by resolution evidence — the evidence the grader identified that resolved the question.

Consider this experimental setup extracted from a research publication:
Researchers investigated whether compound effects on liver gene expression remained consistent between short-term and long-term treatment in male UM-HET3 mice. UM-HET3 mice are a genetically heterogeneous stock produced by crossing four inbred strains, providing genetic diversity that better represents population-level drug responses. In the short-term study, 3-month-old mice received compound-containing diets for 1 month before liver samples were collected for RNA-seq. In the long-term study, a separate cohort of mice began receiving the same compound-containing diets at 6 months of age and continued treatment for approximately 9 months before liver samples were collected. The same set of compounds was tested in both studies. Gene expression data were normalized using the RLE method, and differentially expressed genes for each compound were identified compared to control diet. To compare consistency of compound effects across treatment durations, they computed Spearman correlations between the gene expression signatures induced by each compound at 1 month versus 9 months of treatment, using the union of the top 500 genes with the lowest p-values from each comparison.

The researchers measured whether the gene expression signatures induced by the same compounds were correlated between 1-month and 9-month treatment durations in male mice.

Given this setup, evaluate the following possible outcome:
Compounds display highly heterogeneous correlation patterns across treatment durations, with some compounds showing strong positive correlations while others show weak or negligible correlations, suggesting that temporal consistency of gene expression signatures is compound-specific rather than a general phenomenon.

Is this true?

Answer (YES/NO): YES